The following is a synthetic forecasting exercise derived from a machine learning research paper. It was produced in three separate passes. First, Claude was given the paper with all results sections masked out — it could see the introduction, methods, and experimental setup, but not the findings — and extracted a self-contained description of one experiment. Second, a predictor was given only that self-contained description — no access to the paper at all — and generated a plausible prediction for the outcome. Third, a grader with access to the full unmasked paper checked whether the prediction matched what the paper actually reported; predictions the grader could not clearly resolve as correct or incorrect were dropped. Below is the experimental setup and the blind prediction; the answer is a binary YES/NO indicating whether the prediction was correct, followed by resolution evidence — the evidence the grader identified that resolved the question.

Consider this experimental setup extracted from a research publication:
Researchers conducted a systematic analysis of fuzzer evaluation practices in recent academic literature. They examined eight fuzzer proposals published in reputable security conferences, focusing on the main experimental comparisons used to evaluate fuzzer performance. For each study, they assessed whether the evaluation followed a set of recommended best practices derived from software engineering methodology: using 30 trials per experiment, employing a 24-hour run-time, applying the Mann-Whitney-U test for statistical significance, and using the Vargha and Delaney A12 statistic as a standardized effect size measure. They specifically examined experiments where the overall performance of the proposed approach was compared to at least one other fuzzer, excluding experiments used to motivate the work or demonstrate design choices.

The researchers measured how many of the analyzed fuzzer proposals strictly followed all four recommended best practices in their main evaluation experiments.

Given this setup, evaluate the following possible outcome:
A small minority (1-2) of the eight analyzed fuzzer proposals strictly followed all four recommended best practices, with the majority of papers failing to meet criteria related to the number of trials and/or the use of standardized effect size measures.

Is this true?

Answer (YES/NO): NO